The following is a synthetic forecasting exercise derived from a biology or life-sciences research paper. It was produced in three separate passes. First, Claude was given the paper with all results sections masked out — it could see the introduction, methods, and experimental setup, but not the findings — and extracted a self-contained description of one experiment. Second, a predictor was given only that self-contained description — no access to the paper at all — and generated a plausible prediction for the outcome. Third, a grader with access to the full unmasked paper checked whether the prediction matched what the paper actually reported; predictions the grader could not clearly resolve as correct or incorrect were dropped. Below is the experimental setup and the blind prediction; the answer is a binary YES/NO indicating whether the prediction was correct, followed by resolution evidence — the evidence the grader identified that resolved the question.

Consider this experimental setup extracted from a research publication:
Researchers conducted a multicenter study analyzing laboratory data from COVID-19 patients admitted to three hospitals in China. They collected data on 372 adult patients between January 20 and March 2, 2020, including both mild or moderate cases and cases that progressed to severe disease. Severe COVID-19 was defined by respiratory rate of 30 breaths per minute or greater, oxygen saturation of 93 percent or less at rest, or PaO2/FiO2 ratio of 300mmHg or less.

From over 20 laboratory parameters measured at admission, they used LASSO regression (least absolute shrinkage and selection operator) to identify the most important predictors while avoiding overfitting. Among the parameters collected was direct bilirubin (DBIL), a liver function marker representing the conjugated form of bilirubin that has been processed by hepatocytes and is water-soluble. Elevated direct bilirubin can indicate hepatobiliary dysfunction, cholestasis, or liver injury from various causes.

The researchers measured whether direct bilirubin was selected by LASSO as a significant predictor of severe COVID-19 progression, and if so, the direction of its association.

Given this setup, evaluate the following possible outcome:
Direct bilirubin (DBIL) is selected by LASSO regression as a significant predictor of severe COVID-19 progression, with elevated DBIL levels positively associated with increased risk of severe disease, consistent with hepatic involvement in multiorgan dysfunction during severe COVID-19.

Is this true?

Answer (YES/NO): YES